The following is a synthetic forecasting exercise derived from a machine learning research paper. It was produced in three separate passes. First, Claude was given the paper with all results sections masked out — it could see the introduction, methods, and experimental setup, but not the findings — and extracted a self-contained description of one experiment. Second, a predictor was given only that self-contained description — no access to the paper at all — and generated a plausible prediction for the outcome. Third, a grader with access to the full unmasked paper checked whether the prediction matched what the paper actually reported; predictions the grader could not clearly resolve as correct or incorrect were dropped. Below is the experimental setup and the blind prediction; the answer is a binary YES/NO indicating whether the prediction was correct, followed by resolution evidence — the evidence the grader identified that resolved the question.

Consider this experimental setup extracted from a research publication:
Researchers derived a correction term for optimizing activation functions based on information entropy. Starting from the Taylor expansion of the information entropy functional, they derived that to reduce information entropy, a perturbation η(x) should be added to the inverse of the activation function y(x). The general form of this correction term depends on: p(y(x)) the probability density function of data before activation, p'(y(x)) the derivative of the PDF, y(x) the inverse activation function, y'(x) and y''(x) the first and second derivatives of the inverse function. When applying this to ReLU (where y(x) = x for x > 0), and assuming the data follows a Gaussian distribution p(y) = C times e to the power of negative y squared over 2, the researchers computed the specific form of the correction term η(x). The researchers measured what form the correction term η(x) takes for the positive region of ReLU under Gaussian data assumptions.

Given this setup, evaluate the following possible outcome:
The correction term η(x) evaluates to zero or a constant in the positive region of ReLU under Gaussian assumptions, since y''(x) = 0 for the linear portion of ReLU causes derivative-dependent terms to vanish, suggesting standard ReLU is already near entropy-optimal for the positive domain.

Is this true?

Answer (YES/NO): NO